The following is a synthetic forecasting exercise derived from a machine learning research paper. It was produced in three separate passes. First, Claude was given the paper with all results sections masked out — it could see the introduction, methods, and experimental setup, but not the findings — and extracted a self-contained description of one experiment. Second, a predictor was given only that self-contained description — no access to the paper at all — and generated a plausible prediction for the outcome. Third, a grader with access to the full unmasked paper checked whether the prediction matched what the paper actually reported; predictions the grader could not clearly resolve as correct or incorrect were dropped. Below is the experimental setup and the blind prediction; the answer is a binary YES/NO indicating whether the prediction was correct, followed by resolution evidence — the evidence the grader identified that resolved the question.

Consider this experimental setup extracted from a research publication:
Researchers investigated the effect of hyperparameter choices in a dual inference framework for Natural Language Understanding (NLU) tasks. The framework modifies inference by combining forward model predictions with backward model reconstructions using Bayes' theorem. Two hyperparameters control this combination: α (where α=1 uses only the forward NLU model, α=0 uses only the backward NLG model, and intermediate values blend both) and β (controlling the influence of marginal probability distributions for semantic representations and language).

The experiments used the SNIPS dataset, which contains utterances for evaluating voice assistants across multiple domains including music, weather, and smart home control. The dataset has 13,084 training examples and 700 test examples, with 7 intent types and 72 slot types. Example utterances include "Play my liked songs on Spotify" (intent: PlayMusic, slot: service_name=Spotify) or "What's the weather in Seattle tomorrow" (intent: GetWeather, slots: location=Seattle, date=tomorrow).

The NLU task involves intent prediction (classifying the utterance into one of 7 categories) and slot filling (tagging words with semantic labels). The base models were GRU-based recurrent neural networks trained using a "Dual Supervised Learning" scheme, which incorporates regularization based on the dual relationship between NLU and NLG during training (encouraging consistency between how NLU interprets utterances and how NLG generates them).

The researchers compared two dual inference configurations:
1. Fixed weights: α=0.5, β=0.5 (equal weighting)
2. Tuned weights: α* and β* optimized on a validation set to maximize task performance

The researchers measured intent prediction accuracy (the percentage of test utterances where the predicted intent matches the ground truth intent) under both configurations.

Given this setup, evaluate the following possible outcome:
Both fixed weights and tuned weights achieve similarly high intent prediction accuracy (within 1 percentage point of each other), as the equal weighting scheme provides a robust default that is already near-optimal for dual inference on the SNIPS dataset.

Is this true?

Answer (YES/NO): NO